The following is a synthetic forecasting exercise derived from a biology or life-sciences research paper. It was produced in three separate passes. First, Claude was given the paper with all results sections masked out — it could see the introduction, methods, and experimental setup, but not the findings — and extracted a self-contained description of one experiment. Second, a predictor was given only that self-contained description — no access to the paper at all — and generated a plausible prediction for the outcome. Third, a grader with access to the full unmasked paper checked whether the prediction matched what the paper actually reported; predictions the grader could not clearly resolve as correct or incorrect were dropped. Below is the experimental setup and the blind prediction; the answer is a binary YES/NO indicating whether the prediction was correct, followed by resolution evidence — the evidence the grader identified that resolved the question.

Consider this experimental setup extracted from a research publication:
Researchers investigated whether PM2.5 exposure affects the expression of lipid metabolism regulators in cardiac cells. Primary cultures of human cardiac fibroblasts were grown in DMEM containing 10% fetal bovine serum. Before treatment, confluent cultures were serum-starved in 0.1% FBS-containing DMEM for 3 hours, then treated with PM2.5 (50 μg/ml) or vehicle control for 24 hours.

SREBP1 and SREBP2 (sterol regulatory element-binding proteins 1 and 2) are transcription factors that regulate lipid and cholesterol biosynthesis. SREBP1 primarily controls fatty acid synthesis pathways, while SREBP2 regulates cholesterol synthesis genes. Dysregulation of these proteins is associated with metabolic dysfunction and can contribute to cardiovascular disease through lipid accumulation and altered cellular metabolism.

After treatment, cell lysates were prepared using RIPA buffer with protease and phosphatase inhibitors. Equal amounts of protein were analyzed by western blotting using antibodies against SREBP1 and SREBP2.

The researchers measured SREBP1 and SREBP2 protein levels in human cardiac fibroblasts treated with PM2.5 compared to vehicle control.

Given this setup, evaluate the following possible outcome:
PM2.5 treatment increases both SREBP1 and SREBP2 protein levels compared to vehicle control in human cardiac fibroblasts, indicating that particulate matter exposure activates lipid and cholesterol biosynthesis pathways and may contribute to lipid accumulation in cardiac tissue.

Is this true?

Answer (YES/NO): YES